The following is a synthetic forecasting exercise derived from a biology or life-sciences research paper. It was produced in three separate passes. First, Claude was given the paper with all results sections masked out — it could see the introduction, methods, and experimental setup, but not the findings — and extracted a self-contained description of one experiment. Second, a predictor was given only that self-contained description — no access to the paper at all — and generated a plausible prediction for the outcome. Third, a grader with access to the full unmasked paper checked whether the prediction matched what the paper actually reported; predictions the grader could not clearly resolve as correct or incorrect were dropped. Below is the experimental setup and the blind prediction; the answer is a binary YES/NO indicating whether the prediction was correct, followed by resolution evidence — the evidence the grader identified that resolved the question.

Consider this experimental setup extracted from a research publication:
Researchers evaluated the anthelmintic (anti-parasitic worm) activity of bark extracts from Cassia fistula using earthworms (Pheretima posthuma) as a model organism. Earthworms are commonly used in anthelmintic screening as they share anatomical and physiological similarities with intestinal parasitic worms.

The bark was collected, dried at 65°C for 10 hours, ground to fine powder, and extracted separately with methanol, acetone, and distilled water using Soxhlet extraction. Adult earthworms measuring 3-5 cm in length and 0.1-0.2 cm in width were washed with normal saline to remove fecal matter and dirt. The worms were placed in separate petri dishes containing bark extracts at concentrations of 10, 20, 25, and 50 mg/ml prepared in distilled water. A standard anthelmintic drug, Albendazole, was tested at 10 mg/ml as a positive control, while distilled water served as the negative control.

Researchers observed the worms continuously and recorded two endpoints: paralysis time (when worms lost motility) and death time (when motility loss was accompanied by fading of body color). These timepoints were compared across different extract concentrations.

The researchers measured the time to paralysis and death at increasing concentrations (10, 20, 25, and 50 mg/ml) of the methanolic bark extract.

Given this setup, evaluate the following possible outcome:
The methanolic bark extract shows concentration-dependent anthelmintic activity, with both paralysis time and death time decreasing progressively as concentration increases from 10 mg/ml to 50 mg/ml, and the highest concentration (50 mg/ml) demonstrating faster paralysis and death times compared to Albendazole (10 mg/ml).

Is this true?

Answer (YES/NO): NO